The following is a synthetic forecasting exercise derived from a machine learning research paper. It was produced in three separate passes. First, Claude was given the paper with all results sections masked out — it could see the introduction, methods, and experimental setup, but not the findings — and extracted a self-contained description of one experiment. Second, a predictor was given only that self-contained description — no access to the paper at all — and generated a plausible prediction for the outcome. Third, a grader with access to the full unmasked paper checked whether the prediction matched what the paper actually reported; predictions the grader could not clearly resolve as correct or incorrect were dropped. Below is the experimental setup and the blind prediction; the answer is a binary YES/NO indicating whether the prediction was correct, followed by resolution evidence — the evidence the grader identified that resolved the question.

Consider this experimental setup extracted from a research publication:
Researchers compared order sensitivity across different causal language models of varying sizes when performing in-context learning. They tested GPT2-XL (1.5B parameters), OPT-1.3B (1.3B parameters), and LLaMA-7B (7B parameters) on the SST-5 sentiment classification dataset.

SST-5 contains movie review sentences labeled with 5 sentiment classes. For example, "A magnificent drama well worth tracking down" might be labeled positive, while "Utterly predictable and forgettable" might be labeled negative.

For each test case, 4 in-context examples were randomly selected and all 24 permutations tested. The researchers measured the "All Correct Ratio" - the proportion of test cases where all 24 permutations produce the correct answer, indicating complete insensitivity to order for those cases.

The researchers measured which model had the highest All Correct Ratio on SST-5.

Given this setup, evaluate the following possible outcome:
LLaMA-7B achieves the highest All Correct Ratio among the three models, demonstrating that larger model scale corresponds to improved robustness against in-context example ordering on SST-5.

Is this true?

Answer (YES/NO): NO